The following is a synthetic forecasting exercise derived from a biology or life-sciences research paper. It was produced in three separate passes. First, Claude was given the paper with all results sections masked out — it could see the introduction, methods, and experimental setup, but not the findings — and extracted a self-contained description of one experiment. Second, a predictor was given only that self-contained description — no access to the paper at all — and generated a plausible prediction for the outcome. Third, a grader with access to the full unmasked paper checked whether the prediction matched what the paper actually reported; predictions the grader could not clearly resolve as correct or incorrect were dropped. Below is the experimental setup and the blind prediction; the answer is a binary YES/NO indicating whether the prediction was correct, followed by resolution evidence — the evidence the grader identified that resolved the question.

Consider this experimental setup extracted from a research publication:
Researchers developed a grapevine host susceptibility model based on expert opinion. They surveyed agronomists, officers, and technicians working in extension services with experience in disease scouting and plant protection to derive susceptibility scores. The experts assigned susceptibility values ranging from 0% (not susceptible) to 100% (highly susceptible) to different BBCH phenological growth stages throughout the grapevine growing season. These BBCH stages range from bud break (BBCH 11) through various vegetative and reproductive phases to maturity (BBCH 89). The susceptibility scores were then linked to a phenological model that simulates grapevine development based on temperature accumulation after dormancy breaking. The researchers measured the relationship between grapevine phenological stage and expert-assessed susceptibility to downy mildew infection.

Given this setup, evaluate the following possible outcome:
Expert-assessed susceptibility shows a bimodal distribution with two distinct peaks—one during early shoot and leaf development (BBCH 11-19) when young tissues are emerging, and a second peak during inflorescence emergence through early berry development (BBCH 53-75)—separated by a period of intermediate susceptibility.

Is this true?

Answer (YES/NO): NO